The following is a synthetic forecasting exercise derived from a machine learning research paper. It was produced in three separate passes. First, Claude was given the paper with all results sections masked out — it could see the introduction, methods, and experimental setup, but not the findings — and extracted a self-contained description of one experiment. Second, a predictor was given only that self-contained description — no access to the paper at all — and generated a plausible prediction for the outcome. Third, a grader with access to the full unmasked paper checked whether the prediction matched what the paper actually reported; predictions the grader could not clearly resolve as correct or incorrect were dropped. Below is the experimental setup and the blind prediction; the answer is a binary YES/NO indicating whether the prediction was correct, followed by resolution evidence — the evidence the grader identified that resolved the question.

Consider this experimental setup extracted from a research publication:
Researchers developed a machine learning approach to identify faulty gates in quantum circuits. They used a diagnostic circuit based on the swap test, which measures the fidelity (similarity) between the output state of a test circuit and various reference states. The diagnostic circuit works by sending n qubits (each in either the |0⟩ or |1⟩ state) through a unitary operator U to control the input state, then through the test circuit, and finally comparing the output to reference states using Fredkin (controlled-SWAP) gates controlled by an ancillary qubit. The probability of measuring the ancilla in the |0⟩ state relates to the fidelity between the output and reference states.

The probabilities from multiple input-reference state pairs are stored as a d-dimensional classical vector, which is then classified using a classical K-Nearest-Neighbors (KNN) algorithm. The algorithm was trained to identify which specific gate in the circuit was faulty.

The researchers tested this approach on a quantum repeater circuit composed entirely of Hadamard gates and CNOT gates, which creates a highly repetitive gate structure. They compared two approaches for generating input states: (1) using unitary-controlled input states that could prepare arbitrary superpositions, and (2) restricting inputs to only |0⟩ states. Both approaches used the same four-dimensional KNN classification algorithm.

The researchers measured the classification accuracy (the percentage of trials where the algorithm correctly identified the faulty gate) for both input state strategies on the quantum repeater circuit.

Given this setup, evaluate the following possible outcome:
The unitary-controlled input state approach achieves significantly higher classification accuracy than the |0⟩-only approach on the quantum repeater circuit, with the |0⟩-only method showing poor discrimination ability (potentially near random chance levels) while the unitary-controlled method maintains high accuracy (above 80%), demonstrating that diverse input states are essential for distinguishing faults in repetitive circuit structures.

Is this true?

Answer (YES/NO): NO